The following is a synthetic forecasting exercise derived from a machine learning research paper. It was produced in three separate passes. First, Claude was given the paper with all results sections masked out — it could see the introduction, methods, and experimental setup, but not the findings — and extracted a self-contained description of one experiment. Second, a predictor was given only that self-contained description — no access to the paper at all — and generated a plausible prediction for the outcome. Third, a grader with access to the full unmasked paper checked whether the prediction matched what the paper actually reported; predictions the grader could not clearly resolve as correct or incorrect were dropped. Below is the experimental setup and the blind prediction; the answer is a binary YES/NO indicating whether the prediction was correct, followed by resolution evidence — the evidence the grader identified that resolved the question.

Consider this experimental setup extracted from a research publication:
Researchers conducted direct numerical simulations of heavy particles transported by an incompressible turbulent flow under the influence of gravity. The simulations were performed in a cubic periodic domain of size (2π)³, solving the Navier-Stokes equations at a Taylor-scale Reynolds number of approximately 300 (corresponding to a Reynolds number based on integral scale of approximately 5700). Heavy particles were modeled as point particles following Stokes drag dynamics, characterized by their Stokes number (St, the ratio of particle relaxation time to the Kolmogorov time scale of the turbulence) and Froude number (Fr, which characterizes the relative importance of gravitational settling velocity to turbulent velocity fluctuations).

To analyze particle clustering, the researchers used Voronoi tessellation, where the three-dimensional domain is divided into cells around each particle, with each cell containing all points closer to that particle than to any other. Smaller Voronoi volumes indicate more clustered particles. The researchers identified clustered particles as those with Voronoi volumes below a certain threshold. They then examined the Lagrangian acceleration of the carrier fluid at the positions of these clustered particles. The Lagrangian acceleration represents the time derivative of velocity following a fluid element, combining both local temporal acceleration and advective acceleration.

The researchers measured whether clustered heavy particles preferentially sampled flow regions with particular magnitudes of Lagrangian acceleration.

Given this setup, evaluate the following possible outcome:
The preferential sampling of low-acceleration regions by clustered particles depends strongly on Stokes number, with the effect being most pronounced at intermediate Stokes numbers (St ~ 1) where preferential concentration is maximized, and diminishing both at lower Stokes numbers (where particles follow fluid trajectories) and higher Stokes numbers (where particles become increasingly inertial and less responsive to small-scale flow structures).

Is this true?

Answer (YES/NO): NO